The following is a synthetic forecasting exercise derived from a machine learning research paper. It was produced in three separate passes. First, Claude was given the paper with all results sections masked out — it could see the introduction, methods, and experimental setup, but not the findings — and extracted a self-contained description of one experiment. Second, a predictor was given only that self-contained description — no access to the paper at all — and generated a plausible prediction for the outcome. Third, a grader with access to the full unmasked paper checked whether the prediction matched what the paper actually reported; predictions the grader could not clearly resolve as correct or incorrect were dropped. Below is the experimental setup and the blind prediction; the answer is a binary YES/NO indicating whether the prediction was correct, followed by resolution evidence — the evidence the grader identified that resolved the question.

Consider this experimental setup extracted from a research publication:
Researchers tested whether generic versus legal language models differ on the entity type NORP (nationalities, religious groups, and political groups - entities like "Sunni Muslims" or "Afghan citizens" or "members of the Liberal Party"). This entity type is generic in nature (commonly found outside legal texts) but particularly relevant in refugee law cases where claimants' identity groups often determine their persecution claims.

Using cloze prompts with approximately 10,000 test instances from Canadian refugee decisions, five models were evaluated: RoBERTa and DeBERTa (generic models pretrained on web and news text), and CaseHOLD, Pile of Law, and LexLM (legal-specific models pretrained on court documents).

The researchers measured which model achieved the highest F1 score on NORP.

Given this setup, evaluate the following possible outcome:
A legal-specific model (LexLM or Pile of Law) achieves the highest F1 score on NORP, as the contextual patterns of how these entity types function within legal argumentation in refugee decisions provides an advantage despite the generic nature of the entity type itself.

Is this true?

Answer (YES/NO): YES